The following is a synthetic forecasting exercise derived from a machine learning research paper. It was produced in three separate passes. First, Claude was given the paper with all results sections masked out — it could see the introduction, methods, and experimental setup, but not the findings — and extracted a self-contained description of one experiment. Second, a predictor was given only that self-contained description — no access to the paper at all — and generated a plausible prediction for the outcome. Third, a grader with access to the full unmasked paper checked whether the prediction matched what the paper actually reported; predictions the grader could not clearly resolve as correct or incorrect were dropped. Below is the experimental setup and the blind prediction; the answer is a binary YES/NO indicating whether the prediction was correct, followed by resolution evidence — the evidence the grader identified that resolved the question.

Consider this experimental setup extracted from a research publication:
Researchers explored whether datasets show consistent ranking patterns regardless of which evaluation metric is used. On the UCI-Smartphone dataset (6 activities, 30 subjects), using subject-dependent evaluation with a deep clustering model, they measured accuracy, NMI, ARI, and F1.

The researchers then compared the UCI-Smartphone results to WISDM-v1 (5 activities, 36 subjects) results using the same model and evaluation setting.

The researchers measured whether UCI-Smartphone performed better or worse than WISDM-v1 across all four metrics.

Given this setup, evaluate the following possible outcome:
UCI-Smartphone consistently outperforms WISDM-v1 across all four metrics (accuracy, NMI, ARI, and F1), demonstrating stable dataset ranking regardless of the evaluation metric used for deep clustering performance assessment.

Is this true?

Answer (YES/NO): NO